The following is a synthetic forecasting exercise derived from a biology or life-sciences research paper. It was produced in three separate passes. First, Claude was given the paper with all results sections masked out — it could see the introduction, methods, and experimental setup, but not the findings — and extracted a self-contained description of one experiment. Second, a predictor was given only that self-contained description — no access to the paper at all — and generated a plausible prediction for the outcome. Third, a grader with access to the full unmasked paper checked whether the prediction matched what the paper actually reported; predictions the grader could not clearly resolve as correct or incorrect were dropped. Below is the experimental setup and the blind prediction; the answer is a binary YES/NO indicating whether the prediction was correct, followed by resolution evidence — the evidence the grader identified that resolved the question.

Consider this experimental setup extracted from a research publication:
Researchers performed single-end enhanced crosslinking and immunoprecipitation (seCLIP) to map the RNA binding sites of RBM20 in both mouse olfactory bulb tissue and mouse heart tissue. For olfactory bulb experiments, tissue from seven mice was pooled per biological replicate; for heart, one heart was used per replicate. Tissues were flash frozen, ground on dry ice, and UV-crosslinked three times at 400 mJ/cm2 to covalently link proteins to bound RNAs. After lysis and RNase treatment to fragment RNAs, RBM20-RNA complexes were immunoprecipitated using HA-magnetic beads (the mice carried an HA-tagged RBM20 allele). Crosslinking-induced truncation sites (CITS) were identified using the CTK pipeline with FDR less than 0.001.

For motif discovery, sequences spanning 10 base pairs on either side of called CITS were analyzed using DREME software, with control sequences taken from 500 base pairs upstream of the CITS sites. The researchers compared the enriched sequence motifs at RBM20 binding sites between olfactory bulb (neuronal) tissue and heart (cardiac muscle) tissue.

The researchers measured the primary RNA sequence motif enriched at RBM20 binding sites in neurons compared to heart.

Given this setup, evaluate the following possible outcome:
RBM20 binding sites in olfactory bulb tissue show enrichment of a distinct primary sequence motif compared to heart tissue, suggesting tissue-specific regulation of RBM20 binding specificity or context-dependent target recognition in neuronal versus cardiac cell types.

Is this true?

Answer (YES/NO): NO